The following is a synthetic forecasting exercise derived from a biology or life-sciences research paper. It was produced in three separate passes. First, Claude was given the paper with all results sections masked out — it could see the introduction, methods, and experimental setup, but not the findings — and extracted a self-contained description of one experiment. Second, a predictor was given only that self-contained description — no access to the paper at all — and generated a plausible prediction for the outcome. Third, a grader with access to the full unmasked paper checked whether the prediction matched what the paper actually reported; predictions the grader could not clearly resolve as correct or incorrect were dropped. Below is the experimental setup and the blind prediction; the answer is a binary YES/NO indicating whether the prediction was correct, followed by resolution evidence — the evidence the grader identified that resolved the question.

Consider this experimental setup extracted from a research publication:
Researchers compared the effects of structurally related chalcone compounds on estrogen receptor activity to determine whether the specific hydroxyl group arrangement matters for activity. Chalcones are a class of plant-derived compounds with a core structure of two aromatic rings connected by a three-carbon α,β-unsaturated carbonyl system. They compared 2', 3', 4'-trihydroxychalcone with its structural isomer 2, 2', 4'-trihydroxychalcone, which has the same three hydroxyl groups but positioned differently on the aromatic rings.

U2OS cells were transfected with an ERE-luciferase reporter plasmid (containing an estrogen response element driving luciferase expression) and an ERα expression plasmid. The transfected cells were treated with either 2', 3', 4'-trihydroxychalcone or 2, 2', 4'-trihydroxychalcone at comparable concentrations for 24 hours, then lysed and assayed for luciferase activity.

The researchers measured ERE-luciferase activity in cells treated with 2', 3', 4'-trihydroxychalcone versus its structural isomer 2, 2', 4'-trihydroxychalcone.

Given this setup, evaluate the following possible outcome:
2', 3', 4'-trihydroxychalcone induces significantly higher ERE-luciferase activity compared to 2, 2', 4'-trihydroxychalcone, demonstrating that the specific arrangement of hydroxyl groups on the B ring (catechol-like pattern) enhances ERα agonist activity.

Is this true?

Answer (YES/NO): NO